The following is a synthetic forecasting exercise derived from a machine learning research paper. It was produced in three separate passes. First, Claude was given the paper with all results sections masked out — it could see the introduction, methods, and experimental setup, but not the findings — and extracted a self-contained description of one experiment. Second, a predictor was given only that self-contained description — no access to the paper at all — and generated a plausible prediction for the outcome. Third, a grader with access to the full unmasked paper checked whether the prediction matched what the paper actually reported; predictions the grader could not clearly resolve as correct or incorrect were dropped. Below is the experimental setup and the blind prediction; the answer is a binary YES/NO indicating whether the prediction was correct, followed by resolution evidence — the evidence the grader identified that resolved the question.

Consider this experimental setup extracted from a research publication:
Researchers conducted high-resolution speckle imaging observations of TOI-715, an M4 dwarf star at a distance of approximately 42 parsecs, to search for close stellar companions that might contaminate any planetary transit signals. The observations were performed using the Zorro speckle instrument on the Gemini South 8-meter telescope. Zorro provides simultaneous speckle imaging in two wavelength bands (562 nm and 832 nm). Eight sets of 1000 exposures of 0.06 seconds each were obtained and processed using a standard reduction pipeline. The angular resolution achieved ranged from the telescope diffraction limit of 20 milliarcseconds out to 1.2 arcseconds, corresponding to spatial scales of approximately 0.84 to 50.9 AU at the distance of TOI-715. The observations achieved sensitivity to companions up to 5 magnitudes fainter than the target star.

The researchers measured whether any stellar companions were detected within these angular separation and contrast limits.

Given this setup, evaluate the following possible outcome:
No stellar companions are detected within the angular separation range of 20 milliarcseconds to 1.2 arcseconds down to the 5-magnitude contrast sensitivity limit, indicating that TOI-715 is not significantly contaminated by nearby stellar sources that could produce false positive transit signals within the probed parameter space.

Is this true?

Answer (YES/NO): YES